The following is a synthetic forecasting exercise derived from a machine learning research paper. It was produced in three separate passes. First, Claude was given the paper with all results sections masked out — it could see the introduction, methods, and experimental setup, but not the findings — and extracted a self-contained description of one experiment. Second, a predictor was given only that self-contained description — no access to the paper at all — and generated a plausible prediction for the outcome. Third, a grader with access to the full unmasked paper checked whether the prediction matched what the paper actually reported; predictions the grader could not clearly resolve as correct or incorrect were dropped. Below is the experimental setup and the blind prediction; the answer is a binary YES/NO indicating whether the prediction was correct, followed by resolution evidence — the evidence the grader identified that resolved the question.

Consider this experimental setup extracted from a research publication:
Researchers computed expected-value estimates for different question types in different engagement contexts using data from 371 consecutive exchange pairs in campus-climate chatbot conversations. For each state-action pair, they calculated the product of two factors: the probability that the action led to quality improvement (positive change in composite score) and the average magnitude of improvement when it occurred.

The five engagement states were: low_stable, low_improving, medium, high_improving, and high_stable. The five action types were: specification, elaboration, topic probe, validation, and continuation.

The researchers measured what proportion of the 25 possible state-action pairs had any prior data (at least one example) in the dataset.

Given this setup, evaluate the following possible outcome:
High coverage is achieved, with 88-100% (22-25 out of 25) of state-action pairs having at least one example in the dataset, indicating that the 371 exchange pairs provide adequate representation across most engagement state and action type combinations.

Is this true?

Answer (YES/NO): NO